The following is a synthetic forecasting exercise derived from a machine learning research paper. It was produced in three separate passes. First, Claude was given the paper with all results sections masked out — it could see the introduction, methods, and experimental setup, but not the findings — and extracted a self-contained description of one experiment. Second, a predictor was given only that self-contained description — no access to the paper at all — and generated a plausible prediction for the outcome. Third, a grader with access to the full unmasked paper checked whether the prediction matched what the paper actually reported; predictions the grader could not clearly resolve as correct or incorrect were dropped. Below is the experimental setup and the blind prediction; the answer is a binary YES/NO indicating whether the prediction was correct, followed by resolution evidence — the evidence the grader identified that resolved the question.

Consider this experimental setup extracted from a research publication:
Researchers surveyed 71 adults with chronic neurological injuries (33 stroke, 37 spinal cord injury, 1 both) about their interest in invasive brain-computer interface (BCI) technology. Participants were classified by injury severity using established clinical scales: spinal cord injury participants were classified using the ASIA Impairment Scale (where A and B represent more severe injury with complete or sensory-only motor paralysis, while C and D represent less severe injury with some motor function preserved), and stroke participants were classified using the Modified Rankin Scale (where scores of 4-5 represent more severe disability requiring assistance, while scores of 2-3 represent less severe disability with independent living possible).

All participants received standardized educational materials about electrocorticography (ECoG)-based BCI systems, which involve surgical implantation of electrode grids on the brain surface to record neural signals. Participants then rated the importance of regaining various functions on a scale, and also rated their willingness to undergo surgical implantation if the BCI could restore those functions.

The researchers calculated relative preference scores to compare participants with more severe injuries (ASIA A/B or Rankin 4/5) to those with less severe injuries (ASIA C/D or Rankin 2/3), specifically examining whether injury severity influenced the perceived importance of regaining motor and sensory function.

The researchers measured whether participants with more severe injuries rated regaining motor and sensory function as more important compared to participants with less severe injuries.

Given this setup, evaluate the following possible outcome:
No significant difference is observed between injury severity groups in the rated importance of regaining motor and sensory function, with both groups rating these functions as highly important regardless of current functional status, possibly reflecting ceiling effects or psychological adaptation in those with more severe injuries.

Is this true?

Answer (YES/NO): YES